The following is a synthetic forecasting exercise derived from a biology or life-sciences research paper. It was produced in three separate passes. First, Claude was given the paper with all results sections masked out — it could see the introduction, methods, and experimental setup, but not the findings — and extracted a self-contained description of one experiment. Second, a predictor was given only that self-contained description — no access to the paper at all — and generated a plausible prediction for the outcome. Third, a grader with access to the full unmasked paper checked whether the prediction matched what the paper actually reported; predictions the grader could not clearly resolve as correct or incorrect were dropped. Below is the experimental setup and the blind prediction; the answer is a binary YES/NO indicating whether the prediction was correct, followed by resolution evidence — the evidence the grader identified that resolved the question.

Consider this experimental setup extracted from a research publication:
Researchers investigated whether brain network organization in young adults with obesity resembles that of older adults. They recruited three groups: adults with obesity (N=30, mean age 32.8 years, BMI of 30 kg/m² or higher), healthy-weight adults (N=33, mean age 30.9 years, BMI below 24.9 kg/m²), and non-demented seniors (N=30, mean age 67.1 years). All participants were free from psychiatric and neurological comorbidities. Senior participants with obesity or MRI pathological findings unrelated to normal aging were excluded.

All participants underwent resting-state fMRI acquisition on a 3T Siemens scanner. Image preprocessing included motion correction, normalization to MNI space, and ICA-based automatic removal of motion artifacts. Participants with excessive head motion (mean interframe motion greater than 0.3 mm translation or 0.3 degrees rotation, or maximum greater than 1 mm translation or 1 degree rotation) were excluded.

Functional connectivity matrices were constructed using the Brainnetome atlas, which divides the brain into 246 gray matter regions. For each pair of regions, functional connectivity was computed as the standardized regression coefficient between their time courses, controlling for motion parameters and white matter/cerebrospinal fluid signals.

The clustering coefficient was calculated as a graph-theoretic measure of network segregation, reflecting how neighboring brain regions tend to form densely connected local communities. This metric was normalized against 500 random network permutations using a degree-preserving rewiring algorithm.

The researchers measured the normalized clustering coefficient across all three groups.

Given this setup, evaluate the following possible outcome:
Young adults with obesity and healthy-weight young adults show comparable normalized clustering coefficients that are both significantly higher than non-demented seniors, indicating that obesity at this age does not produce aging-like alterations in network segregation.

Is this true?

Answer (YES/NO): NO